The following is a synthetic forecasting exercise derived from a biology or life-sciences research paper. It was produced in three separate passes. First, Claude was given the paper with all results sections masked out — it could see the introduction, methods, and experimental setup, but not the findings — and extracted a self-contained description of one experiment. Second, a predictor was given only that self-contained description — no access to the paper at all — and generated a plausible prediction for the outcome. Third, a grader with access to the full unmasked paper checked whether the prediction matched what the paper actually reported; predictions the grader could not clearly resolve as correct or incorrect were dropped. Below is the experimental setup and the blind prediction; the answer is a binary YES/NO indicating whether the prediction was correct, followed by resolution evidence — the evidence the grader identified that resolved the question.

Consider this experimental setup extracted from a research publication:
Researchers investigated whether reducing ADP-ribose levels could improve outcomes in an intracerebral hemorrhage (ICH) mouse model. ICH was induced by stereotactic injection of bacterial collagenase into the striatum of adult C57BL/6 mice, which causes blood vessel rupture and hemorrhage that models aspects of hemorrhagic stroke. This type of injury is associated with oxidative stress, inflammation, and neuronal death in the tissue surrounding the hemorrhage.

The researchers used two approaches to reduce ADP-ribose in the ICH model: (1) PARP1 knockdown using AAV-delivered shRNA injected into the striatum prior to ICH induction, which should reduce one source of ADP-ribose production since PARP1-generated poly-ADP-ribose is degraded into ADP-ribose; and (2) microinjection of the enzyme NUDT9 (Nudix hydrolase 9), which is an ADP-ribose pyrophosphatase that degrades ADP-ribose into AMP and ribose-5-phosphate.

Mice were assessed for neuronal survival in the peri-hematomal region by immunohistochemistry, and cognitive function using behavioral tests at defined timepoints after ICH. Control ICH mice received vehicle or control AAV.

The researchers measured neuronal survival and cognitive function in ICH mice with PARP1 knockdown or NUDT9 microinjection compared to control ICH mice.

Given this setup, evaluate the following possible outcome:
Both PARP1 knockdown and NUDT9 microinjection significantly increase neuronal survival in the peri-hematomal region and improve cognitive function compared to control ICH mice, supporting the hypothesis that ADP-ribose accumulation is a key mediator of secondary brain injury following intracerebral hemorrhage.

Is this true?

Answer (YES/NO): NO